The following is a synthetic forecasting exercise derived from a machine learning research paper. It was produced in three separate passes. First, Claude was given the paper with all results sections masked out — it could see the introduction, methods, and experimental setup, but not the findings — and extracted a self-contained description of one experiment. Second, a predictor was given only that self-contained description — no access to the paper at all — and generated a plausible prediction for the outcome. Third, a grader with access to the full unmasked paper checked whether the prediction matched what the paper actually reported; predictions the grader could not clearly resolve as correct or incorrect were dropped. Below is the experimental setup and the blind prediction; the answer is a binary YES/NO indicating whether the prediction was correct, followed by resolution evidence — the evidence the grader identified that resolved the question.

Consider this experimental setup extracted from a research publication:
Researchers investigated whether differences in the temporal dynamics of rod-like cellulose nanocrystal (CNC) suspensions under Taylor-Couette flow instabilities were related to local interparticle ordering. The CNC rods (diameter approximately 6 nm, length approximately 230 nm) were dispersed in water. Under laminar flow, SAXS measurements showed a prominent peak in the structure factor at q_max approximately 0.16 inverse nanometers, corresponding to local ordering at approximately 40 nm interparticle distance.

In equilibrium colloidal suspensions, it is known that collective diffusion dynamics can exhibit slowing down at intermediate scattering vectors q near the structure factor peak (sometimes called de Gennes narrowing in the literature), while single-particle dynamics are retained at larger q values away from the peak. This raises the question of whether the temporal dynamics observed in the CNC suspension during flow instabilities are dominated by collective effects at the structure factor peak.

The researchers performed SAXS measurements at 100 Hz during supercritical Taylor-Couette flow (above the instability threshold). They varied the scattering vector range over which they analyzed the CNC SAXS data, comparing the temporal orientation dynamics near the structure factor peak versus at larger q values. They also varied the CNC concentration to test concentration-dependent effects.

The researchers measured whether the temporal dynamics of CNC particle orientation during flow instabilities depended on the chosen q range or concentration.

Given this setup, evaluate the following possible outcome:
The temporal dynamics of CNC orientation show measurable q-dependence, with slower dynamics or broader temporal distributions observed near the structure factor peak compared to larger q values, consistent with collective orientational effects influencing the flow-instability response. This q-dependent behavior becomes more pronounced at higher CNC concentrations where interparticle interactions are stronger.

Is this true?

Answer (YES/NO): NO